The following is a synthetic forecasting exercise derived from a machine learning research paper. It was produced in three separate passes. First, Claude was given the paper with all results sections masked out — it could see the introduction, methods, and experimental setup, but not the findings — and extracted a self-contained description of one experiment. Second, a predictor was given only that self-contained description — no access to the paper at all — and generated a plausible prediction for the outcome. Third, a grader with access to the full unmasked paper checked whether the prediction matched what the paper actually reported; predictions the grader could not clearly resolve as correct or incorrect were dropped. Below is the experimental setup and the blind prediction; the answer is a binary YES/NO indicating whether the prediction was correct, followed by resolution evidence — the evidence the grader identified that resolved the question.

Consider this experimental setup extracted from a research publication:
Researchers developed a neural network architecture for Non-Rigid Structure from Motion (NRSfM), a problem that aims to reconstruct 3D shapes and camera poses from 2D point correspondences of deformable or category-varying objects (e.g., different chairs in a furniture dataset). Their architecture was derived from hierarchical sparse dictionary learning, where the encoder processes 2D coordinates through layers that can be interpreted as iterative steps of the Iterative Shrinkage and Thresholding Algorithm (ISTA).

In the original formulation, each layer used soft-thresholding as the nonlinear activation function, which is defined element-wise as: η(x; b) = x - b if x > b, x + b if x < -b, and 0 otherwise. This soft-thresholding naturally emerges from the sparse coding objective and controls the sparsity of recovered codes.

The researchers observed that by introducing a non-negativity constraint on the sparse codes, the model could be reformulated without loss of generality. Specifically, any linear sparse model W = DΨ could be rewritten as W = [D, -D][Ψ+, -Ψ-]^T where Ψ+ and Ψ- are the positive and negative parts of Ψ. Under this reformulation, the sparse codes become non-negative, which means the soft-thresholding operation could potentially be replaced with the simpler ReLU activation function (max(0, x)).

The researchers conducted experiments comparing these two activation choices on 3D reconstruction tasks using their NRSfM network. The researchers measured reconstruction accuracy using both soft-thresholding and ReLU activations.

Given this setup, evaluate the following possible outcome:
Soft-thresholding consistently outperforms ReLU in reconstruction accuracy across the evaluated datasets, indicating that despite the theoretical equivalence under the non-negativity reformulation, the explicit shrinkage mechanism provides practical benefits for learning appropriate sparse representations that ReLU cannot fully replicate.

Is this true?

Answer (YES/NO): NO